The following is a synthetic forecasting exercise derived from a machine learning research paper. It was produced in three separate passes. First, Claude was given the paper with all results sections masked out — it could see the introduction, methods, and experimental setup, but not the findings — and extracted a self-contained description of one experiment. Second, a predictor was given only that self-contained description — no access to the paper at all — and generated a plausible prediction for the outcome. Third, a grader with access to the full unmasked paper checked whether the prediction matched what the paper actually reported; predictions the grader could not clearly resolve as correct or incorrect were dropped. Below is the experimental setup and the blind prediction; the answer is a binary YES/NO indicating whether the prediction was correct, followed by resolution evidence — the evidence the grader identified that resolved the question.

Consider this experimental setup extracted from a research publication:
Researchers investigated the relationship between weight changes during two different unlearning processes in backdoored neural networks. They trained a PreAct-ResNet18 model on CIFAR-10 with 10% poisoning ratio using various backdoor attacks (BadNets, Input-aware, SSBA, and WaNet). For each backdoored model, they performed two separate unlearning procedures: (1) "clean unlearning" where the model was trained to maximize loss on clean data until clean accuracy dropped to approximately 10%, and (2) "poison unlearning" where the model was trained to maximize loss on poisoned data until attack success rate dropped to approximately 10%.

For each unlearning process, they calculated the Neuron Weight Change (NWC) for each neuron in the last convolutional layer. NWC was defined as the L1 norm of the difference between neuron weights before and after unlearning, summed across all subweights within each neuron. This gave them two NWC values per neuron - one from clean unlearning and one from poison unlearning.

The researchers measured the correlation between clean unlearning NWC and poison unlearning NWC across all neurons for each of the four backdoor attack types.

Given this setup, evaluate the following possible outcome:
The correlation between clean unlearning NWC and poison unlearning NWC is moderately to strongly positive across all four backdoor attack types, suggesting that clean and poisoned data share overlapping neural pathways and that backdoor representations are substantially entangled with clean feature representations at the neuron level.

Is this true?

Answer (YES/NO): YES